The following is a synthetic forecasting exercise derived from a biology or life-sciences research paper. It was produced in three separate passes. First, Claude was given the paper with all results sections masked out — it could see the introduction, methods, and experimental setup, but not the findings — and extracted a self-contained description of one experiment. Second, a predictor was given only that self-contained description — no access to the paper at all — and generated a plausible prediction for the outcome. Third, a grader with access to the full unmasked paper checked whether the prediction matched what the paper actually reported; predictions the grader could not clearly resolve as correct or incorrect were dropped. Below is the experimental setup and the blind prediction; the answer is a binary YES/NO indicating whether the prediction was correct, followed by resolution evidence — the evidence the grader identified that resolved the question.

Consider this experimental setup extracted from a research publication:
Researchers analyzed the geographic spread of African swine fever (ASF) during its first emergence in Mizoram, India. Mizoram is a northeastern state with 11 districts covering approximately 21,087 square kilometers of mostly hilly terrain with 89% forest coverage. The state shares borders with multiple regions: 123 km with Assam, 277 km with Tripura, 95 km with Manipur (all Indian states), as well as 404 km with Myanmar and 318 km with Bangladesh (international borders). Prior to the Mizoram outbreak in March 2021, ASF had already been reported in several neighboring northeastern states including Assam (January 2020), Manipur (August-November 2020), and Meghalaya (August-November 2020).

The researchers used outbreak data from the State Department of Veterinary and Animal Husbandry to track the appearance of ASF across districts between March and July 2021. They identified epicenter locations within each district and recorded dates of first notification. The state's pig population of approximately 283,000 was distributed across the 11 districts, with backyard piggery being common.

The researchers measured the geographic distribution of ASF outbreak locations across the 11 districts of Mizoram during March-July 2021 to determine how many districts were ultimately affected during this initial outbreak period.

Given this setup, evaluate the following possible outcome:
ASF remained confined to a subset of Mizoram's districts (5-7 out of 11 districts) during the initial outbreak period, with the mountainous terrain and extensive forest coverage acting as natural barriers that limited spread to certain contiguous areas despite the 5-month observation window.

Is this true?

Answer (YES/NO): NO